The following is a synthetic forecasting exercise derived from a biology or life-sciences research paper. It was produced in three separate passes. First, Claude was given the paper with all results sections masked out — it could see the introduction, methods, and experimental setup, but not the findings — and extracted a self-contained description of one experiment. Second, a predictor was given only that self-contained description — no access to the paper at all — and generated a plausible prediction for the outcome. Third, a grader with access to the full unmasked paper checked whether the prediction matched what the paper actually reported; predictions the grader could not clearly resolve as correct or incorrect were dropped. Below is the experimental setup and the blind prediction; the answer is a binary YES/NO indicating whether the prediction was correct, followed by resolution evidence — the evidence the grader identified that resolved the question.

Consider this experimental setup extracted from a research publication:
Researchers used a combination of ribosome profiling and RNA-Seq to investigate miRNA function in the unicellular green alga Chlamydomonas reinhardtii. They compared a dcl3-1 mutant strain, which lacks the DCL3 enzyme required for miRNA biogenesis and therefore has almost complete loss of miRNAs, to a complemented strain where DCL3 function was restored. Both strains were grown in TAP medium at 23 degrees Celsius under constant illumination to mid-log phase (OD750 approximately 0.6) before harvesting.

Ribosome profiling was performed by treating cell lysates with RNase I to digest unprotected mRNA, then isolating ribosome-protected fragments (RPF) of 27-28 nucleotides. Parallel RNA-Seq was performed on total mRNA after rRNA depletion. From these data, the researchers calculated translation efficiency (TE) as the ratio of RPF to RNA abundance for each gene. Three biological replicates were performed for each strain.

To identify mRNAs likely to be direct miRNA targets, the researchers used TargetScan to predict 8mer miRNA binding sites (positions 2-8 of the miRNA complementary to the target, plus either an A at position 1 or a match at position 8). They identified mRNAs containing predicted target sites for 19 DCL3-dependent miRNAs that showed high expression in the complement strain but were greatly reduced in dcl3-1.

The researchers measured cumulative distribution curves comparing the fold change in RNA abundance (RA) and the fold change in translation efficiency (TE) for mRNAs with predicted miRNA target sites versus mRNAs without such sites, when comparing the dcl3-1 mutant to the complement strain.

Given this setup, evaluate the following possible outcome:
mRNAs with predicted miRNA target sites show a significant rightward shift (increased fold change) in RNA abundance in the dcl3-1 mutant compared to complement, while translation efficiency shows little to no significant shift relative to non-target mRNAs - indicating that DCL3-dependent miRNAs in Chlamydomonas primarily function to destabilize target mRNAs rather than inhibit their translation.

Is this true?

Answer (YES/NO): YES